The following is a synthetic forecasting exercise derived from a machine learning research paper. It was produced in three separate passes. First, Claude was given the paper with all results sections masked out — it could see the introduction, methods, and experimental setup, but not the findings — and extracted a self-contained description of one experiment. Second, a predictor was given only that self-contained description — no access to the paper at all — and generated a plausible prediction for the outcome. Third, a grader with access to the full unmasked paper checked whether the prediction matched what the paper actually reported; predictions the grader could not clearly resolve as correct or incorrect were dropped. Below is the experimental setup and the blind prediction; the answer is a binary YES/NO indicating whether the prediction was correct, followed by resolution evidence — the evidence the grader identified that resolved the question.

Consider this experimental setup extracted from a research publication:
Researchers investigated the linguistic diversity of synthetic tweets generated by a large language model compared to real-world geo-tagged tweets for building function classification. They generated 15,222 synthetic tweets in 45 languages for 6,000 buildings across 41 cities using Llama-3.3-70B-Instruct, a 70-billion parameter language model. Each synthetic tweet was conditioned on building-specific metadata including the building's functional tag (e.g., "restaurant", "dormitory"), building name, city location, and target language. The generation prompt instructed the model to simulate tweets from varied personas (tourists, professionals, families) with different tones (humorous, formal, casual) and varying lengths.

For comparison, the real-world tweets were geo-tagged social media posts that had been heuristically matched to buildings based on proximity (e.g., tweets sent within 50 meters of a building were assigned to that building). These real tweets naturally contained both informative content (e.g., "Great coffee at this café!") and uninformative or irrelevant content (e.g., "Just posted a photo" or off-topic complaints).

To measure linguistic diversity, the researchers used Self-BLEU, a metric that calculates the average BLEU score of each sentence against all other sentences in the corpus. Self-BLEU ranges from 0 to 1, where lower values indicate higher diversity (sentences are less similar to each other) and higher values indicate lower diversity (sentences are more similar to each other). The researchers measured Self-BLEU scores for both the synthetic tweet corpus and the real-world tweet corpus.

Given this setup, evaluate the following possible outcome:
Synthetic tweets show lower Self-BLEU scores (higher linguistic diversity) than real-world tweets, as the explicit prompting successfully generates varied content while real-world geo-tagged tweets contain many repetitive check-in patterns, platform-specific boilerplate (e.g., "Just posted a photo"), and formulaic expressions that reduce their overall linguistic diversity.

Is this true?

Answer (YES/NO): NO